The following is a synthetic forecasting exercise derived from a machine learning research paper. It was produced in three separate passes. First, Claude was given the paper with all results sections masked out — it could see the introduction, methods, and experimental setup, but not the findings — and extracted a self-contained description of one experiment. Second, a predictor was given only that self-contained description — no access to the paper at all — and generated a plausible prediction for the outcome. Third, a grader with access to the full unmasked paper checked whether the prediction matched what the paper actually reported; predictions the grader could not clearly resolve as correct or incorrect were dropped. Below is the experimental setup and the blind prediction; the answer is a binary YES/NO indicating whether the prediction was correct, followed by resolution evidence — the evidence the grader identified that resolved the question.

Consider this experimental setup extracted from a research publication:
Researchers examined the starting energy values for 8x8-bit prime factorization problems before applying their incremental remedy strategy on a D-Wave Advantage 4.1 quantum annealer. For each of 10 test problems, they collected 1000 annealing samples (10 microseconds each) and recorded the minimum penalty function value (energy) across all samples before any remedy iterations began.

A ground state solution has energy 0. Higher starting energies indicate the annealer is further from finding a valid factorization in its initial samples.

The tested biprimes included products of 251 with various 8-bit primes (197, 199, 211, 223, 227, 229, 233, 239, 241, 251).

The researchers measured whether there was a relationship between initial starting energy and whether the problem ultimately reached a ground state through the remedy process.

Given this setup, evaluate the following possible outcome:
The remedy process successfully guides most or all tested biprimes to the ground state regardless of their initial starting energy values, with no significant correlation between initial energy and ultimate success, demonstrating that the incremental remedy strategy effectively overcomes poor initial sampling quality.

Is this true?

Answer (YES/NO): NO